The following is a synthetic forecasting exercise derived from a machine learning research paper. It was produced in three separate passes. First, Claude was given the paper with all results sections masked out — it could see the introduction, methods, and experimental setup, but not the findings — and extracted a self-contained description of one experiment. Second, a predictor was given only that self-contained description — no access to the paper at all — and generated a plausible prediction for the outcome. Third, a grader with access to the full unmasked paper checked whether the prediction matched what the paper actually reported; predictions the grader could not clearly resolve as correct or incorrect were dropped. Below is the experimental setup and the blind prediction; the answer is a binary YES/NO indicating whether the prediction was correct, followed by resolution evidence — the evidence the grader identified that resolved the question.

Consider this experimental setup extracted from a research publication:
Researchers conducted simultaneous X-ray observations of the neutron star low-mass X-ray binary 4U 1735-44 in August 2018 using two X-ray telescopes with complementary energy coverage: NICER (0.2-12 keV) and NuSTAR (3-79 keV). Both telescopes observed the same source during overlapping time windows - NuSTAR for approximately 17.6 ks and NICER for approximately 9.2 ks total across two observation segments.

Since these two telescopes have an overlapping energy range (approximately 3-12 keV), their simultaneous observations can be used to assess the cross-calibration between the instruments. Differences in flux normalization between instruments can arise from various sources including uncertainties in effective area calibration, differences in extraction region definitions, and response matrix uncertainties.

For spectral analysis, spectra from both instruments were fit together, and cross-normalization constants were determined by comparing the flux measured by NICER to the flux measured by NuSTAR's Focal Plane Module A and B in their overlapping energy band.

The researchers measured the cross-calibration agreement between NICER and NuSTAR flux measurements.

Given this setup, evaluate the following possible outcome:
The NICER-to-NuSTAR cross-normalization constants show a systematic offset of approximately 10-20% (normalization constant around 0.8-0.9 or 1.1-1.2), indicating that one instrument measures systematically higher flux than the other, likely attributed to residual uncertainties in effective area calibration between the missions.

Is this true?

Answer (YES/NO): NO